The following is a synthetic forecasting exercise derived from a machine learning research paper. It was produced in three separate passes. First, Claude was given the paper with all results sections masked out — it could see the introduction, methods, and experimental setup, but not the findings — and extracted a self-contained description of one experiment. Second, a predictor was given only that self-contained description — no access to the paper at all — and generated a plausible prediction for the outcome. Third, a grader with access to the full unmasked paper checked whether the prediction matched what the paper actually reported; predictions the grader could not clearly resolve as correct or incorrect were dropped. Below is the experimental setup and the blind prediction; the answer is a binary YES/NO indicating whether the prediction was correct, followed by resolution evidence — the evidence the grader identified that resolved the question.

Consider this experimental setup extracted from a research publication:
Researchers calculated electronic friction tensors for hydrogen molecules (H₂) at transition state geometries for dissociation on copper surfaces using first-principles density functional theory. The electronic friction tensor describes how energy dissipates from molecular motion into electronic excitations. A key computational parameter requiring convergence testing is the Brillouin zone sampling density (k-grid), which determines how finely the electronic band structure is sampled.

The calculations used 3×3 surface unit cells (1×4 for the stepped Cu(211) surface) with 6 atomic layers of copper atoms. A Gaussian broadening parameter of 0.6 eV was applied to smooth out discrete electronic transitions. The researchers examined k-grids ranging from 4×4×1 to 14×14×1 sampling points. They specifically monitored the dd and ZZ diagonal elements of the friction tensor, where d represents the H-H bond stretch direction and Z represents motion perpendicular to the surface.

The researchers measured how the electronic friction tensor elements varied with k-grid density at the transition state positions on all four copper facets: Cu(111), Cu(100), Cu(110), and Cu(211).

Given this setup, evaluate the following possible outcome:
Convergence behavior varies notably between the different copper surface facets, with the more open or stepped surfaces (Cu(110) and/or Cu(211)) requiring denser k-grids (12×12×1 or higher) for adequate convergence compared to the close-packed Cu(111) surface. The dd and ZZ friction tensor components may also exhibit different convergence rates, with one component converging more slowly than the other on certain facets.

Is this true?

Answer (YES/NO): NO